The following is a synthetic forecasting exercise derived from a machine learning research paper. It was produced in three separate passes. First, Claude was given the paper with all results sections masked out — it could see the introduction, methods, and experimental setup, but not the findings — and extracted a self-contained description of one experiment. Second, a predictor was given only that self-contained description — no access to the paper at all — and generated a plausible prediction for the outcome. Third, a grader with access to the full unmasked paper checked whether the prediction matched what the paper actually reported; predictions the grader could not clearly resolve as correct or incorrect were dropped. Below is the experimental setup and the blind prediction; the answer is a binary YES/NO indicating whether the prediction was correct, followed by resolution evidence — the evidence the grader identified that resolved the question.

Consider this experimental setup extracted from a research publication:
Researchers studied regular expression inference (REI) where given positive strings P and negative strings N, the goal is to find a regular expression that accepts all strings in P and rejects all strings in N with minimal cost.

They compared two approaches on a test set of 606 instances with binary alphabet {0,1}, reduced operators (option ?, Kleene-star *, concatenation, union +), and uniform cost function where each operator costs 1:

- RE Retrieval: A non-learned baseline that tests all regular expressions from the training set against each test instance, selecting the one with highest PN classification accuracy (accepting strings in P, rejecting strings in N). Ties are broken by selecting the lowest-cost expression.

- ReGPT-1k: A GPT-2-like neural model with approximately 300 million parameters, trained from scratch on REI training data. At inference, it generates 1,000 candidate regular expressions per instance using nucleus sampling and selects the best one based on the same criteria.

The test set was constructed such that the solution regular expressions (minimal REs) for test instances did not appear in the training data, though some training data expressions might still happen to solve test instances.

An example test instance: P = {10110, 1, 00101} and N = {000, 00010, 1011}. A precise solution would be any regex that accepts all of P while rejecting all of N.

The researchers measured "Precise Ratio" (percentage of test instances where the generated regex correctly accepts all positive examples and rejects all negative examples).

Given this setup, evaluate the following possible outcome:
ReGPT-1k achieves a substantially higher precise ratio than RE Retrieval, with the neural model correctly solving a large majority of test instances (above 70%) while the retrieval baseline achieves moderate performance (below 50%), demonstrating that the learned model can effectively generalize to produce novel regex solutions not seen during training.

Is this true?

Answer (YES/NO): NO